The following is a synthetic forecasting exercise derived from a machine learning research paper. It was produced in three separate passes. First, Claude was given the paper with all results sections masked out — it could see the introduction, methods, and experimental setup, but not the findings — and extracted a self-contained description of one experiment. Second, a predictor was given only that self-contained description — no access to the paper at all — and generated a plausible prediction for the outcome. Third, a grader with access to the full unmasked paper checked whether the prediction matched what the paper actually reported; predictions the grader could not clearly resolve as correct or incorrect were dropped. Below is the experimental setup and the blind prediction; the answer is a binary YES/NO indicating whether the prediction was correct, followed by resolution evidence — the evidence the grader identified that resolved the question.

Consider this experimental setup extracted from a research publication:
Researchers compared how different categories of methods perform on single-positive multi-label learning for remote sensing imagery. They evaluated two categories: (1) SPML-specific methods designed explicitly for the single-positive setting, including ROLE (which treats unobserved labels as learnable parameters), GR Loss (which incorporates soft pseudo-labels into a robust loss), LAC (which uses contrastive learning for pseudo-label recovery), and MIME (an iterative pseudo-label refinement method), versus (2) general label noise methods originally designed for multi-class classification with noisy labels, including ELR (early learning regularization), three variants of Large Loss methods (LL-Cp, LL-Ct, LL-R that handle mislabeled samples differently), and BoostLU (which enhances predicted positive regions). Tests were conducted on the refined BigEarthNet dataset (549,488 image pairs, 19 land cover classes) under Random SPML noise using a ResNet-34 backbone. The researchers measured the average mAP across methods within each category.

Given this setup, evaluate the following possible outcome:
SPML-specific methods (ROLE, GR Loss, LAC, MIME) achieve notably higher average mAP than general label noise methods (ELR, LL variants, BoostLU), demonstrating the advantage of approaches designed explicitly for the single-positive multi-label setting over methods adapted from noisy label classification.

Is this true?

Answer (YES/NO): NO